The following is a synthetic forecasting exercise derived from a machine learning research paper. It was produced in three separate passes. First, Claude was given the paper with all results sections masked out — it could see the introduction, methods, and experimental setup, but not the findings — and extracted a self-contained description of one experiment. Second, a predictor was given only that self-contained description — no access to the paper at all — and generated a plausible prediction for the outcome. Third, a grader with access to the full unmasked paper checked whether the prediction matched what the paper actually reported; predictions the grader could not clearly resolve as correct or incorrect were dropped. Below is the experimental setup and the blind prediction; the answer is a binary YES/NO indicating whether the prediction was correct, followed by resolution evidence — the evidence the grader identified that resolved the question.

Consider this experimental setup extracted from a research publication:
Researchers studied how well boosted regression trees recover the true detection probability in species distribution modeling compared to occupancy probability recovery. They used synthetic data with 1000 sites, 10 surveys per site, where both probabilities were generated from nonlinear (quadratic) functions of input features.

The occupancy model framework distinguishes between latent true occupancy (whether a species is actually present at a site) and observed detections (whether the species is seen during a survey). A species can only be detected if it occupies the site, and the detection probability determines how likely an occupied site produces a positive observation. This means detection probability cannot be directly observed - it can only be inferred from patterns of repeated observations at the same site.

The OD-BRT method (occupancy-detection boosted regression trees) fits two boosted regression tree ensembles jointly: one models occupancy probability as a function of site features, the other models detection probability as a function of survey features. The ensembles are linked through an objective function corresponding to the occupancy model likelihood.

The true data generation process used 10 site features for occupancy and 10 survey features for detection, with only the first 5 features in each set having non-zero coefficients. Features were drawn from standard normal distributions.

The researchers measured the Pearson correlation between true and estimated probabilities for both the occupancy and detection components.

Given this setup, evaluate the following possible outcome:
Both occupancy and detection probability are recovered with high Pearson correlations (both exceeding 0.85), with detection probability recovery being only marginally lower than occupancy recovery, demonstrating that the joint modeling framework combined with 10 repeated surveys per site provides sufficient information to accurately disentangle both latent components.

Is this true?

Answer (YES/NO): NO